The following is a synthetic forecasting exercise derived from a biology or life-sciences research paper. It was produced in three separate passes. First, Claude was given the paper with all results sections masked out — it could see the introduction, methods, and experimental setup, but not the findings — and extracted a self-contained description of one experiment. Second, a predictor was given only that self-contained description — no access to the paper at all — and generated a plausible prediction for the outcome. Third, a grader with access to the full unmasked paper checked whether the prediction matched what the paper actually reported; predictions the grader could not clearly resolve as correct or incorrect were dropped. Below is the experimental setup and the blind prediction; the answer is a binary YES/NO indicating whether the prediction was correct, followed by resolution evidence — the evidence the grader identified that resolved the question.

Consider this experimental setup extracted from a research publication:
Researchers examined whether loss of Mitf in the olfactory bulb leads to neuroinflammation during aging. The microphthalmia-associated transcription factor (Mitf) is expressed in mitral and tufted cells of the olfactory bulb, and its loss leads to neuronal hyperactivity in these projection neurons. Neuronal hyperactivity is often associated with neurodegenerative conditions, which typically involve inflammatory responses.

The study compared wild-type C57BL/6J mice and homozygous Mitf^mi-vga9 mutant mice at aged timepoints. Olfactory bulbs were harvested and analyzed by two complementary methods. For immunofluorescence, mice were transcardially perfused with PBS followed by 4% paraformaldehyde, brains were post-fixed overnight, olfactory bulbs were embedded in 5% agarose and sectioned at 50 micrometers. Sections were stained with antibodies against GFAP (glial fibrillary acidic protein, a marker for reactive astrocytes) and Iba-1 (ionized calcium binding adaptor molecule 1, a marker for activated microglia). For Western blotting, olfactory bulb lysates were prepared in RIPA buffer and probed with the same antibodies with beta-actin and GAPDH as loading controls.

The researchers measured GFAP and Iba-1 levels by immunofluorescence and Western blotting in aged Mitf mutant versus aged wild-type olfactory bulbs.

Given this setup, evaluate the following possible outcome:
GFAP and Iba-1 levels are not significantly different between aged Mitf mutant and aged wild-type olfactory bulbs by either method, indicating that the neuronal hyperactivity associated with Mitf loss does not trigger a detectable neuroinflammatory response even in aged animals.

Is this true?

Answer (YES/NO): YES